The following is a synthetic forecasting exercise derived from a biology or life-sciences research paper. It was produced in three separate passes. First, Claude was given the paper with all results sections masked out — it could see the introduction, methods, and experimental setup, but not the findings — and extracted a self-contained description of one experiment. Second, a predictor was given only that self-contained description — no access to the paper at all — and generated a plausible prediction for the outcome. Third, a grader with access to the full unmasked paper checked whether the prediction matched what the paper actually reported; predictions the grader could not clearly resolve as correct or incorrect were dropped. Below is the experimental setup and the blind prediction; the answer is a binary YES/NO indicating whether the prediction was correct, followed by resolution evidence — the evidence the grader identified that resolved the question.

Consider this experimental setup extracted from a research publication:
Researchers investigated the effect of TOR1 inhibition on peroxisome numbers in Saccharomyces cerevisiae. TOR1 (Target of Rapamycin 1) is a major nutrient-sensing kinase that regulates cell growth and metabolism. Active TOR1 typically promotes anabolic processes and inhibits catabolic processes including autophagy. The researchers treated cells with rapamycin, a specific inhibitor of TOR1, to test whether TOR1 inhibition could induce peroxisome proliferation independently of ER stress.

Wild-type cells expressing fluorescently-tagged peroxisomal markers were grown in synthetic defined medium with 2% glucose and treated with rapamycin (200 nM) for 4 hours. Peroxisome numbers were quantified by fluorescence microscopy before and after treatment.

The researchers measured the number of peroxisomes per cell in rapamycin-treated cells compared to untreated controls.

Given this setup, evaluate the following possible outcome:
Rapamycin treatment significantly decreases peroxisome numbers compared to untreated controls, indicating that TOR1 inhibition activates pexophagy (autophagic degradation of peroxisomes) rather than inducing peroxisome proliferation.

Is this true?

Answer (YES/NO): NO